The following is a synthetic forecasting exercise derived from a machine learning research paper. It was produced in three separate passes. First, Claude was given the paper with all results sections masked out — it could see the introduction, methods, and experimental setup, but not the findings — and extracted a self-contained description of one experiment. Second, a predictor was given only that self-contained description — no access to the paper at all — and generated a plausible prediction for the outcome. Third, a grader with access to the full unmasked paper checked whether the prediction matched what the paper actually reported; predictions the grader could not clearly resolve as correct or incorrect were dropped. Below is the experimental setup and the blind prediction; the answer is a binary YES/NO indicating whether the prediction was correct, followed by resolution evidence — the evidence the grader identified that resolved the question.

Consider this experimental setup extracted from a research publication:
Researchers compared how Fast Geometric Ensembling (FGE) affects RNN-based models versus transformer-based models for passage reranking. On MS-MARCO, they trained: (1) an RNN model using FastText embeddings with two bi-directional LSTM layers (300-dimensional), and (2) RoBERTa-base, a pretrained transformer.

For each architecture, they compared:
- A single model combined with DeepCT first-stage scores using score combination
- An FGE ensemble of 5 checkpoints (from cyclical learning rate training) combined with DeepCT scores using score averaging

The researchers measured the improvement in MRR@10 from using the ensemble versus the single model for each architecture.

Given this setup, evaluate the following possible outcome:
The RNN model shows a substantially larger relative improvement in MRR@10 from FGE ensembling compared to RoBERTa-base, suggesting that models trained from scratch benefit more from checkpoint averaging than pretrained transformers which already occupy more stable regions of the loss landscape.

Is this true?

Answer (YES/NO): NO